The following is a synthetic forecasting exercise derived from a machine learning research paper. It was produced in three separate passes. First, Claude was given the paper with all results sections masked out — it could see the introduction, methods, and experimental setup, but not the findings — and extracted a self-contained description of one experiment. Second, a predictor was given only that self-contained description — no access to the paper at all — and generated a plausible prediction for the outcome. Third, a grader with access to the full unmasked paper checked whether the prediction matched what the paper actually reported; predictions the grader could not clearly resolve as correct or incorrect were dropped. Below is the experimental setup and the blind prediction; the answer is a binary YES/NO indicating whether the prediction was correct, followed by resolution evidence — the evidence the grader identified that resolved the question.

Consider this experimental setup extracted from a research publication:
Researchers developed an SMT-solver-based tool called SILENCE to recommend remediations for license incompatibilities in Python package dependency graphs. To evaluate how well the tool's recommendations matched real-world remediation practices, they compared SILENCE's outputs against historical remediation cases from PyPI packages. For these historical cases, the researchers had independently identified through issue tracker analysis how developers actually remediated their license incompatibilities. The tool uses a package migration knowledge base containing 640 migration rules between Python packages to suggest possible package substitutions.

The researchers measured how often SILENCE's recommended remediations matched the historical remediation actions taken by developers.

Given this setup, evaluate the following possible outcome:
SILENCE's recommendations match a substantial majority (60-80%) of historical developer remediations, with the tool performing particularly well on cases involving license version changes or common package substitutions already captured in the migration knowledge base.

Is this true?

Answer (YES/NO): NO